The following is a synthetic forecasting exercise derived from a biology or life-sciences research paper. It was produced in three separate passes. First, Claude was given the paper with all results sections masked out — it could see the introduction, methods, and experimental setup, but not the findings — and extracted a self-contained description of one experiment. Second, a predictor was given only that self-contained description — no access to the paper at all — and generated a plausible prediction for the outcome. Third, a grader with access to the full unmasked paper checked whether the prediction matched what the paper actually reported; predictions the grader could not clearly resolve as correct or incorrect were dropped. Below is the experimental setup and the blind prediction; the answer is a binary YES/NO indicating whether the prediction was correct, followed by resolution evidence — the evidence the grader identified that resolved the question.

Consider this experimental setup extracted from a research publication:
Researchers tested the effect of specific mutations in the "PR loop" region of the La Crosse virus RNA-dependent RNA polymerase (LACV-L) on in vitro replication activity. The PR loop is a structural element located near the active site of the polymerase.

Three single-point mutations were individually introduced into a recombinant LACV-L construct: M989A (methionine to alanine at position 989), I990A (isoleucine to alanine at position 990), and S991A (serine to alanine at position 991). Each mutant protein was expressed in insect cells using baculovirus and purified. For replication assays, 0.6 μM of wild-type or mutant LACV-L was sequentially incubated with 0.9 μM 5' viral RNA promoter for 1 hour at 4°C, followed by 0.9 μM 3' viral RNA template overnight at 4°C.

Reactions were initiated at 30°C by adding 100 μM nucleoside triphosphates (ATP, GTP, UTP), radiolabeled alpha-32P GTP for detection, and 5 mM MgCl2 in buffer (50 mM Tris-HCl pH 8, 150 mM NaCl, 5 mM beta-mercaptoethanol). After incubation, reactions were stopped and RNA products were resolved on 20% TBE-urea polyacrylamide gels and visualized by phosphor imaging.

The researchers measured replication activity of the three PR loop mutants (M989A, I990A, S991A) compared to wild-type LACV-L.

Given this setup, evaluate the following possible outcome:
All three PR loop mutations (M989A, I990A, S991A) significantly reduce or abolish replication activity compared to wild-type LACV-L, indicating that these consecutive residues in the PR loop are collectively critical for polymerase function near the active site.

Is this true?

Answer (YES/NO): NO